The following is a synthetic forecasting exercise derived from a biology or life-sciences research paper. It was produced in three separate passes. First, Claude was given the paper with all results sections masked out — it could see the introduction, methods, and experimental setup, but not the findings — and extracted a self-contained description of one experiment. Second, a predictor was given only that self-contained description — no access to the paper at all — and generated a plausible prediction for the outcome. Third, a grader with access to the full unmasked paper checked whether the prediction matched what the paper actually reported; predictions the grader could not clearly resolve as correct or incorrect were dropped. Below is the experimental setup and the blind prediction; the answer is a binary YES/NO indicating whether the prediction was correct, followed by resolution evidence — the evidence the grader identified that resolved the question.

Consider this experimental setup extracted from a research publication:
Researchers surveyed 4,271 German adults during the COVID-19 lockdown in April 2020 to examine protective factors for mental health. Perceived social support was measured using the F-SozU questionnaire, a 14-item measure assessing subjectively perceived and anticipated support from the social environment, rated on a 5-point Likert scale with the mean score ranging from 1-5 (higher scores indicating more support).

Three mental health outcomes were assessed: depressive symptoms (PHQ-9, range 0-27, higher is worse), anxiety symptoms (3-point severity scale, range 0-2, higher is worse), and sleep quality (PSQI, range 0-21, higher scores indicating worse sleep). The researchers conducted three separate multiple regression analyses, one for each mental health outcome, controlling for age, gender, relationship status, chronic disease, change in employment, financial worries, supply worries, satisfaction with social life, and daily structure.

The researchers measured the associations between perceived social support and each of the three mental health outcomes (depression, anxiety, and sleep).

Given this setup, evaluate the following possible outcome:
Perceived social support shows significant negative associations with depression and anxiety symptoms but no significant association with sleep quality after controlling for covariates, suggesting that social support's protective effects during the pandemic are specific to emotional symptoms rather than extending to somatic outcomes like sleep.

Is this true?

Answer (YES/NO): NO